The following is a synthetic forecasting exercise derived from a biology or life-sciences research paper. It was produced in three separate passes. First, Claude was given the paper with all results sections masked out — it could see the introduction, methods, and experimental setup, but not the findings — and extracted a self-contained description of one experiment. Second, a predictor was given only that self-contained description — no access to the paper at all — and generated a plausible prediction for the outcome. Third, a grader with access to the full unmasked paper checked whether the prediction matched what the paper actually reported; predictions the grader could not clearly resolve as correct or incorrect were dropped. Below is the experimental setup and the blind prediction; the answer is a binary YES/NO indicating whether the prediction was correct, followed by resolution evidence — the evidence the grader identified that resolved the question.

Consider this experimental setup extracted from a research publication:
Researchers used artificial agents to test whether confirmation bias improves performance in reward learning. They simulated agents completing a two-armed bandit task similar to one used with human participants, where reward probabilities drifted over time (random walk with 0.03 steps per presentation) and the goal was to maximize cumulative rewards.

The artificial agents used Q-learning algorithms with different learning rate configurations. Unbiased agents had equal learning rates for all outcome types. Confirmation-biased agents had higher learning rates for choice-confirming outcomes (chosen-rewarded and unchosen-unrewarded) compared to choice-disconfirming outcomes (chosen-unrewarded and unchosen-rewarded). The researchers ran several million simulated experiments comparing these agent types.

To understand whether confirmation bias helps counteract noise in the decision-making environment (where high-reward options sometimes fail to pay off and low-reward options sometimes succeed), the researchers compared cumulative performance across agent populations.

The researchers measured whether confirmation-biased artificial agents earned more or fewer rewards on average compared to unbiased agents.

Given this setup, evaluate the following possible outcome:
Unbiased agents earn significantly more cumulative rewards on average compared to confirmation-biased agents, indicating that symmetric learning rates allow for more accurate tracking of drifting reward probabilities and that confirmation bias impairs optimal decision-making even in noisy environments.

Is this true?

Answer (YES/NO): NO